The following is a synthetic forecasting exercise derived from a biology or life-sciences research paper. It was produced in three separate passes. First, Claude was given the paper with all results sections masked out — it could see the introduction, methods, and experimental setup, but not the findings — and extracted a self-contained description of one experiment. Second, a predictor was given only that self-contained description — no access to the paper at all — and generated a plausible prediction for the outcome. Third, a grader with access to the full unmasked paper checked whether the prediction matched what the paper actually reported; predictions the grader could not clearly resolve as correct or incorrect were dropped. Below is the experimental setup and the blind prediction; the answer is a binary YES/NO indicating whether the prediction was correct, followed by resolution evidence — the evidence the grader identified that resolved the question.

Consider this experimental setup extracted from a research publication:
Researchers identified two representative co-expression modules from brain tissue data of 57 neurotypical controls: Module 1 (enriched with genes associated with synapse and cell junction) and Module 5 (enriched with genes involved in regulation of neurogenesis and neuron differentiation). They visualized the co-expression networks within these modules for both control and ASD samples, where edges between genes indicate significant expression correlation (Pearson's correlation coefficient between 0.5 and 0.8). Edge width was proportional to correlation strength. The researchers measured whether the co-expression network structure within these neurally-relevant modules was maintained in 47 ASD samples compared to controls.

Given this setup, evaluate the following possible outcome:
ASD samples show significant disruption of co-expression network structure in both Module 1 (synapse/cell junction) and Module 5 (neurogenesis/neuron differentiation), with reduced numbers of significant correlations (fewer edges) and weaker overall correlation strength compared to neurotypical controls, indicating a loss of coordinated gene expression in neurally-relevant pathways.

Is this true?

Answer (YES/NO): YES